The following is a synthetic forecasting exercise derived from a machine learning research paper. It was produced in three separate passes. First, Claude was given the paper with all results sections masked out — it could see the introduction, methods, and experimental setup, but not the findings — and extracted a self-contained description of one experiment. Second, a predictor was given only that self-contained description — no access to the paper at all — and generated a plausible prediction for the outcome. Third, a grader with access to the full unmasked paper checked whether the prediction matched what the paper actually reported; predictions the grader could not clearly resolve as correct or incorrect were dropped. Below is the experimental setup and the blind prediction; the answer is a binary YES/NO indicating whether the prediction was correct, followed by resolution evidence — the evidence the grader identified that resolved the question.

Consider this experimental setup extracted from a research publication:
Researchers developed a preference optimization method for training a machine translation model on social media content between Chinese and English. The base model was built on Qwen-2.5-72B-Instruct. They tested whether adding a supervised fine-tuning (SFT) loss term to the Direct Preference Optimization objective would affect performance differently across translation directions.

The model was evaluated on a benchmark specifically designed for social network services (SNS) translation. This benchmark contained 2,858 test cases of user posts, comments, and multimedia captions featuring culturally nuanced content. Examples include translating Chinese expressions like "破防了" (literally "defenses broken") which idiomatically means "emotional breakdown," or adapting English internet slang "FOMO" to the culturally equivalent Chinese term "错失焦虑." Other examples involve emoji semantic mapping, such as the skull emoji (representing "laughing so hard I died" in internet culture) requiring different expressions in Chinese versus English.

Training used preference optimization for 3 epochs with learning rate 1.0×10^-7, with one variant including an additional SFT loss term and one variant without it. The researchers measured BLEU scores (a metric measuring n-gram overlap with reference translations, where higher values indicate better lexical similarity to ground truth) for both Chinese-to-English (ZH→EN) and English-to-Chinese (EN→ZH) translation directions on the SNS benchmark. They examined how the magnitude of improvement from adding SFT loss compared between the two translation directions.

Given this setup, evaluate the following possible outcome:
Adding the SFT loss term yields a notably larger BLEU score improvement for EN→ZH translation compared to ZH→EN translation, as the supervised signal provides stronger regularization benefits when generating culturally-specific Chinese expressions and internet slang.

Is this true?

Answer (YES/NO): NO